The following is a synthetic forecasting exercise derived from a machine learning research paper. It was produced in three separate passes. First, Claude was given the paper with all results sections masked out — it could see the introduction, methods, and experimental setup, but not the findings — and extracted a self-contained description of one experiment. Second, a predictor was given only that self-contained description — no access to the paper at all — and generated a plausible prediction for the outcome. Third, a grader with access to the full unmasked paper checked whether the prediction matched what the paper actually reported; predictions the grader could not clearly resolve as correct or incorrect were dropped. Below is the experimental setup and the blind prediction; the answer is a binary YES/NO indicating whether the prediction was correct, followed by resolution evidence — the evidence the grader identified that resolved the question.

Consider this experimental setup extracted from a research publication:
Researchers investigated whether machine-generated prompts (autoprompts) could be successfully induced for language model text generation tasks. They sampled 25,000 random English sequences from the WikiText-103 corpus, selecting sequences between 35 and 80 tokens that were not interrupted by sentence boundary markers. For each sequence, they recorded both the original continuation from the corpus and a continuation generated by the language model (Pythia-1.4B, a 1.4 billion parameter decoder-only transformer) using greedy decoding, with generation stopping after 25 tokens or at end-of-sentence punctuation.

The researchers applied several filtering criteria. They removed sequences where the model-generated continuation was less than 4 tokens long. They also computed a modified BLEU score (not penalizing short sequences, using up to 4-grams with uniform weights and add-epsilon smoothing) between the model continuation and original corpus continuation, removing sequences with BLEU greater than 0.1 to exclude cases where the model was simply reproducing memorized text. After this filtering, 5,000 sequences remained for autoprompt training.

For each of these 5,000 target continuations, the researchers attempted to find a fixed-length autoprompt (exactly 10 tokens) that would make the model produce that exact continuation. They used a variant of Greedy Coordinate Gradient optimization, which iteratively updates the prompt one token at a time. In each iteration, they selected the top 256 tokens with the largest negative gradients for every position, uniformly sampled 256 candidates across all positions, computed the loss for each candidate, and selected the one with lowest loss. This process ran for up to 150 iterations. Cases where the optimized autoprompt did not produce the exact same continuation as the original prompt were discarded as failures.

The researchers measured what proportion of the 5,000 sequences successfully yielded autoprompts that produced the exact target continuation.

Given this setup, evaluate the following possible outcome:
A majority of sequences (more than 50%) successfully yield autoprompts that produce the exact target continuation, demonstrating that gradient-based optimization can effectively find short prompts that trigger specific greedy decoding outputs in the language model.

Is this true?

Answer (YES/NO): NO